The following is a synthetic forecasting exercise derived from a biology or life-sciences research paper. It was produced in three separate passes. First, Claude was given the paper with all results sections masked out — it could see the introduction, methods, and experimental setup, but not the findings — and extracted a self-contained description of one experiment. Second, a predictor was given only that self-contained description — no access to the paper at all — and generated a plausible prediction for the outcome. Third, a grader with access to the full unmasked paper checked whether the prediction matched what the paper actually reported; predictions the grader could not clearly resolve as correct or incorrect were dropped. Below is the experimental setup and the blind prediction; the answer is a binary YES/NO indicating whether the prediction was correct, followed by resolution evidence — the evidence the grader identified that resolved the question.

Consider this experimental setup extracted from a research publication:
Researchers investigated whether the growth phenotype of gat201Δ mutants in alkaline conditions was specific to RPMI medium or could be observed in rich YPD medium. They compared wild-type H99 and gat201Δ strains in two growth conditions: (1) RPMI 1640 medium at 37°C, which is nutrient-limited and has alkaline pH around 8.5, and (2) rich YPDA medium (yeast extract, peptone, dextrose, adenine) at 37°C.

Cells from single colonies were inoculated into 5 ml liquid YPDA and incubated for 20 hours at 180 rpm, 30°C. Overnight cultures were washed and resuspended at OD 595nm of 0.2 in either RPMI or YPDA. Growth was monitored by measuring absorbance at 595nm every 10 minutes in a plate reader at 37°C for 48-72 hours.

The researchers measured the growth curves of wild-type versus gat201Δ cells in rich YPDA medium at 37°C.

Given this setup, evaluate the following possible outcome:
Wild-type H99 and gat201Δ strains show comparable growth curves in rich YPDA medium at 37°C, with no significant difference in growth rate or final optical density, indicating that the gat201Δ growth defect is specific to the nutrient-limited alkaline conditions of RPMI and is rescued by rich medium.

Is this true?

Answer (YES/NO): YES